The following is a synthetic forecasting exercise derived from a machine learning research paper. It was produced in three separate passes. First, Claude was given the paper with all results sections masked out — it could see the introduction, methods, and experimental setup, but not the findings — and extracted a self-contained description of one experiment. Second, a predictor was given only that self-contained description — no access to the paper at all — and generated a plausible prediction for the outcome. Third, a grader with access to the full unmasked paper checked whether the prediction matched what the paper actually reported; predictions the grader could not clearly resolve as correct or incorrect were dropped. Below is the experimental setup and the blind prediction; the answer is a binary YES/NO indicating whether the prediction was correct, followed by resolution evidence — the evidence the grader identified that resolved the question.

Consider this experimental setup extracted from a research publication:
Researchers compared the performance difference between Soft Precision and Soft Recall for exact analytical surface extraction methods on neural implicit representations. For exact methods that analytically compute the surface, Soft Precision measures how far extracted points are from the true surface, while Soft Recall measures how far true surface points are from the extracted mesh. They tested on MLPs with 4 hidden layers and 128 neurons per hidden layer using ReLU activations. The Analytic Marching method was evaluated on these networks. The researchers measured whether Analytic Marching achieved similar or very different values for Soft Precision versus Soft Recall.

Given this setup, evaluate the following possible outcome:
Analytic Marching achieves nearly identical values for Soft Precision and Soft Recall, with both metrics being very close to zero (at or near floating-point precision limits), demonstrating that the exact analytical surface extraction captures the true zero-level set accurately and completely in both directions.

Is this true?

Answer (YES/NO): NO